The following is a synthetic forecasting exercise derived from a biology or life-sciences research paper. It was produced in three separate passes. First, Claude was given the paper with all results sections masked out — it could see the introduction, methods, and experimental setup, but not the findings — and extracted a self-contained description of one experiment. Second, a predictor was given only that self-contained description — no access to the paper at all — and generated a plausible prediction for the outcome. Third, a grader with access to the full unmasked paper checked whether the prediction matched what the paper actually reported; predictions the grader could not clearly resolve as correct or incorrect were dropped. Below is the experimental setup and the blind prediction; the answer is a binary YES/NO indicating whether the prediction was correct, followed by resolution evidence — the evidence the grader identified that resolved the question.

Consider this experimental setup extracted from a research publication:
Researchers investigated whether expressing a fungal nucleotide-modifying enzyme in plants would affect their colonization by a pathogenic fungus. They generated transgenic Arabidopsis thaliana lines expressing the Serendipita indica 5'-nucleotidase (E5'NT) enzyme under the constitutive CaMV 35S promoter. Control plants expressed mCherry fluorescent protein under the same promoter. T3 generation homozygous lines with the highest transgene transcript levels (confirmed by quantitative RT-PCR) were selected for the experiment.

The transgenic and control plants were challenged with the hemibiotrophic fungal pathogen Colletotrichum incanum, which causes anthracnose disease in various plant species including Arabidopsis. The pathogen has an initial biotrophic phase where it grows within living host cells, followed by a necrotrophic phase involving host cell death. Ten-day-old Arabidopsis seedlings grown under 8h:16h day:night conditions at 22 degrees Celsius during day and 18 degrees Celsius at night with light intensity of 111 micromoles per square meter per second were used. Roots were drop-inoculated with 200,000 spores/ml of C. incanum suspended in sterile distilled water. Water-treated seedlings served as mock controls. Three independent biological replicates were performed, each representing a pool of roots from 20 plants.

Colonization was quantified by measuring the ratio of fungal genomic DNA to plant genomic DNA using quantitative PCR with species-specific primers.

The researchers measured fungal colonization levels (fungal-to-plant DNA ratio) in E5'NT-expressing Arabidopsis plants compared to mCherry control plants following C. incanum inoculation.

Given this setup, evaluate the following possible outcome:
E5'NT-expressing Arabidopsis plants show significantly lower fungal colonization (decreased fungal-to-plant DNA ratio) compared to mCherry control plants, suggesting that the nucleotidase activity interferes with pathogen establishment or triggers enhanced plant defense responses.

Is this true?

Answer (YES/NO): NO